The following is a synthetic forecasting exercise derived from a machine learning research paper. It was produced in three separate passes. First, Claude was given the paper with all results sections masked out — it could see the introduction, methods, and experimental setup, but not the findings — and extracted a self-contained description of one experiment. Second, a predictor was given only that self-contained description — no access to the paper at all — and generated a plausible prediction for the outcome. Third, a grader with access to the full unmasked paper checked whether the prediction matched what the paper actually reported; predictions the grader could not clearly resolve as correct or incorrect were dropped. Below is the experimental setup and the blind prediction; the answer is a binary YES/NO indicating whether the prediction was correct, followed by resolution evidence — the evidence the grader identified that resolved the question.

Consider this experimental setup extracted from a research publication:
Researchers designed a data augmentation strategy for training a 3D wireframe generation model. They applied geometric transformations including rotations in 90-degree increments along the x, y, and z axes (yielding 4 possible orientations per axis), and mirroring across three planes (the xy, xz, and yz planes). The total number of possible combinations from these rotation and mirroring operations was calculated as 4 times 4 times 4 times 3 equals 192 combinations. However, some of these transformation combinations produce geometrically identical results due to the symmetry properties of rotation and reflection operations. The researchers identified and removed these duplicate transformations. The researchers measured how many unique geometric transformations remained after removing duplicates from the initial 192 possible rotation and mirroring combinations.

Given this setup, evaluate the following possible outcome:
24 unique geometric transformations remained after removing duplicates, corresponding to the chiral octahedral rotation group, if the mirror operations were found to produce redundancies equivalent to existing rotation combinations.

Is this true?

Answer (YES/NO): NO